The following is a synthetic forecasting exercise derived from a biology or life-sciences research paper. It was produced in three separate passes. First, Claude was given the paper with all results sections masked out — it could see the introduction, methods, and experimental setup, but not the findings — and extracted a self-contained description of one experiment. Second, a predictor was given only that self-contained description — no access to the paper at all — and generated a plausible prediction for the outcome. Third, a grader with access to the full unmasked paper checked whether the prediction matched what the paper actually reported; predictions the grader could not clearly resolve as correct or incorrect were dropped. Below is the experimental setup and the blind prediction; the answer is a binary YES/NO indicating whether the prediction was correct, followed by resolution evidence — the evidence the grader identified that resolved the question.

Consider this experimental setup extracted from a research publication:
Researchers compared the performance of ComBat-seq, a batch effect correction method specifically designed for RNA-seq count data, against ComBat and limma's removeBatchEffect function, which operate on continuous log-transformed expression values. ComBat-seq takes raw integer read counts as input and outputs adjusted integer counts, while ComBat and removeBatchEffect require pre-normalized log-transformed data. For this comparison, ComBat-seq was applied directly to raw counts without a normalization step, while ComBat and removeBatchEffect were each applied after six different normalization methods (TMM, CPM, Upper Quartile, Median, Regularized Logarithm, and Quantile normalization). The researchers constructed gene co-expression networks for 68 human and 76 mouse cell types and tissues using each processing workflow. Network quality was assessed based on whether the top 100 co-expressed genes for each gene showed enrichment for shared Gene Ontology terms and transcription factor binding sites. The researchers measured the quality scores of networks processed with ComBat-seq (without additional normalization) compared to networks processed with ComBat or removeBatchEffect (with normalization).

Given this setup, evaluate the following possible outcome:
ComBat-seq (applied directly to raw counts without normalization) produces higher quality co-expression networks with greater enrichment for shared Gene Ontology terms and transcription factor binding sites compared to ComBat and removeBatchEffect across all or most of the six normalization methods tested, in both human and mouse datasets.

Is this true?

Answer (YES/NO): NO